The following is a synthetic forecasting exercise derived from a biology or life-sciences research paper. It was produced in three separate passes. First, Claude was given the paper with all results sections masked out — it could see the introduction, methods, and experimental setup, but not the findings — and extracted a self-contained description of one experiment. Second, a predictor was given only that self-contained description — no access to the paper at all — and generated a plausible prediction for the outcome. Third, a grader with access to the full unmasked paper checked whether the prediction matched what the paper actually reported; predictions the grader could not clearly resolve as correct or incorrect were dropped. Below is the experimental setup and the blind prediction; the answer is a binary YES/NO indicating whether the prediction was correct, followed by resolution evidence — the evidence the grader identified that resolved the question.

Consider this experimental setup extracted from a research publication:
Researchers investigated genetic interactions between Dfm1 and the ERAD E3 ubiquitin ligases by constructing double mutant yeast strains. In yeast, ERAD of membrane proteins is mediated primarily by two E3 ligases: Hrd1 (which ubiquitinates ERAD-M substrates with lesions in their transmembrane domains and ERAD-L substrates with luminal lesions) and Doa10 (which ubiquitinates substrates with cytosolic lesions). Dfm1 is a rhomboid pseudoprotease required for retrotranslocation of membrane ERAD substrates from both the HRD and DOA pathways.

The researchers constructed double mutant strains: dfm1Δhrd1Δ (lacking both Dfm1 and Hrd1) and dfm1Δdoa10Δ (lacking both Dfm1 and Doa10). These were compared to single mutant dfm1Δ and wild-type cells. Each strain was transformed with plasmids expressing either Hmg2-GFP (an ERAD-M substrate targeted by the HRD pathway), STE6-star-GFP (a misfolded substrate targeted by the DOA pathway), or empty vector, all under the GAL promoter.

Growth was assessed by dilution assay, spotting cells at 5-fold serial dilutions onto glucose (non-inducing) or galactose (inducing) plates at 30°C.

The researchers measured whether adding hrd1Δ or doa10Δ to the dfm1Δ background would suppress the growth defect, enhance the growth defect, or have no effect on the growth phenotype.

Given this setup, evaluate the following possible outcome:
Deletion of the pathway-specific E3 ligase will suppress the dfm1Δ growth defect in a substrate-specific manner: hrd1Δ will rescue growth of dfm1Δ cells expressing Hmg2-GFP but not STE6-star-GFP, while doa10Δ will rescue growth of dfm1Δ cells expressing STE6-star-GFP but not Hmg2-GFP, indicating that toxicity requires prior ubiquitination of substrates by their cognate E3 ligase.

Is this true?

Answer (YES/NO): YES